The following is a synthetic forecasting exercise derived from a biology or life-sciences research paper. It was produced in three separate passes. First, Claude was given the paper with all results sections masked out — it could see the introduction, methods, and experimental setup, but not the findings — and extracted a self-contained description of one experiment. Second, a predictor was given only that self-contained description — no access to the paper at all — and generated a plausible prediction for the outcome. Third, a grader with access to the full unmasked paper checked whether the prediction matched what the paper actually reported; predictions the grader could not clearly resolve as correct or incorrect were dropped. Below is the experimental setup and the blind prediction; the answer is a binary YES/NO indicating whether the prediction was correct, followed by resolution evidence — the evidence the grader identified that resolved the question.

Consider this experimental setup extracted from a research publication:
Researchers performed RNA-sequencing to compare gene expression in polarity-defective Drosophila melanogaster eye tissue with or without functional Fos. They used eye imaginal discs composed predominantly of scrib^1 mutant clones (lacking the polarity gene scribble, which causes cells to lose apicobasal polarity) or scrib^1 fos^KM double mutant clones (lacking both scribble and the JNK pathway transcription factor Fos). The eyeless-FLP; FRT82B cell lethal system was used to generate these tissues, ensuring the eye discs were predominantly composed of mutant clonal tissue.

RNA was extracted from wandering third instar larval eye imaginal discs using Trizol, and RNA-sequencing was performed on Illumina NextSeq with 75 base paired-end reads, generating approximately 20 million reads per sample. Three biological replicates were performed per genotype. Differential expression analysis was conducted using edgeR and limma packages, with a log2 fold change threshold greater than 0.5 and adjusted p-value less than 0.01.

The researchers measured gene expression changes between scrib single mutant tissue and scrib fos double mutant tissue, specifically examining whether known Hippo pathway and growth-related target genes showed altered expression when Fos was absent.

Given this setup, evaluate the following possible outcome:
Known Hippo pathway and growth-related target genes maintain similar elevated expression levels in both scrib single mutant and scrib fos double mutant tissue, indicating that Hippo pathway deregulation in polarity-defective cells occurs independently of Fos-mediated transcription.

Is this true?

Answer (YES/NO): NO